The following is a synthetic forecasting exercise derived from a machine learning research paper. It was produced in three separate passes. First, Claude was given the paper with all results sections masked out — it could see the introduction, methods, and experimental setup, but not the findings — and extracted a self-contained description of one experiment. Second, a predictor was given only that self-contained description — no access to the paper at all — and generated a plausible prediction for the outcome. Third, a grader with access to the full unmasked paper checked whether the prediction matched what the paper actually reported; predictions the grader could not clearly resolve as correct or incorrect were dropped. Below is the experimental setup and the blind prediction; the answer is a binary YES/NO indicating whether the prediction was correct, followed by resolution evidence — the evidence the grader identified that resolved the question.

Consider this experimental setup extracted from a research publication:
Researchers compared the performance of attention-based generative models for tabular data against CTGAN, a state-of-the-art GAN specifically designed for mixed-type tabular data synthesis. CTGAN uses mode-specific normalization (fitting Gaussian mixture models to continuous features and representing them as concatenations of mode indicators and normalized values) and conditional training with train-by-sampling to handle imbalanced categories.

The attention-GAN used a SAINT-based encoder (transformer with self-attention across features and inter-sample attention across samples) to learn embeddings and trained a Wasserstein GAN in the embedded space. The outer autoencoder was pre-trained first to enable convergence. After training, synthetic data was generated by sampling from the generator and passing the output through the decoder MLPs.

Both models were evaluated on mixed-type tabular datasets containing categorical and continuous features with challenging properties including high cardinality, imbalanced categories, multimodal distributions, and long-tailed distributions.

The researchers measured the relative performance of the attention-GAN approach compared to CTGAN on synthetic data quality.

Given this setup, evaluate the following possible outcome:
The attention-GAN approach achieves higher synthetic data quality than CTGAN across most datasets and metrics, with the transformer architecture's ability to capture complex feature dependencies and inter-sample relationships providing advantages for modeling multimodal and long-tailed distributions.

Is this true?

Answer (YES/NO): NO